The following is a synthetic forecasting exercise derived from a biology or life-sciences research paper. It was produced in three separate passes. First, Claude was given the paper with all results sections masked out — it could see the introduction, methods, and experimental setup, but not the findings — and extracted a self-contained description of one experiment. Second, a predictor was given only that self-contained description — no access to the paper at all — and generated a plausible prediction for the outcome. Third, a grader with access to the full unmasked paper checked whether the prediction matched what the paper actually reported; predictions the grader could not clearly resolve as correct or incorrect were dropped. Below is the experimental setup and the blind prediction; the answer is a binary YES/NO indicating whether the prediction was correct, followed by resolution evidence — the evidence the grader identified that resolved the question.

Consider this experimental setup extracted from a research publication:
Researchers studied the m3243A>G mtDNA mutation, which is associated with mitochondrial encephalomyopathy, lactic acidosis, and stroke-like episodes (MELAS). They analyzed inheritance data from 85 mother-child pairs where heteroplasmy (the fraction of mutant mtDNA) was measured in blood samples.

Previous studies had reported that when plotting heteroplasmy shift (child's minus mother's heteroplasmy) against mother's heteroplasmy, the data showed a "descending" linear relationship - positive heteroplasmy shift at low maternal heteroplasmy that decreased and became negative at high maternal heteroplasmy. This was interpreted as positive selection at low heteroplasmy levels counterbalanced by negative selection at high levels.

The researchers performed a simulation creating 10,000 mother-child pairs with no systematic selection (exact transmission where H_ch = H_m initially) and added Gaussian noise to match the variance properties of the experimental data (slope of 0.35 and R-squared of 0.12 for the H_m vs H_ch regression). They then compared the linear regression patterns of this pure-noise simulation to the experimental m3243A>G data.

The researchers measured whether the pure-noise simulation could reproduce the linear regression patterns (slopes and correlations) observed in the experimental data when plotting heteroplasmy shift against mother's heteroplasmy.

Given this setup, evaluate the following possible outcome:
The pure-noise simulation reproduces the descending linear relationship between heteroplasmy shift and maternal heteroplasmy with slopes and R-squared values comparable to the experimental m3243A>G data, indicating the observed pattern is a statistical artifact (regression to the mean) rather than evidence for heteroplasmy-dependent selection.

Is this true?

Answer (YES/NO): YES